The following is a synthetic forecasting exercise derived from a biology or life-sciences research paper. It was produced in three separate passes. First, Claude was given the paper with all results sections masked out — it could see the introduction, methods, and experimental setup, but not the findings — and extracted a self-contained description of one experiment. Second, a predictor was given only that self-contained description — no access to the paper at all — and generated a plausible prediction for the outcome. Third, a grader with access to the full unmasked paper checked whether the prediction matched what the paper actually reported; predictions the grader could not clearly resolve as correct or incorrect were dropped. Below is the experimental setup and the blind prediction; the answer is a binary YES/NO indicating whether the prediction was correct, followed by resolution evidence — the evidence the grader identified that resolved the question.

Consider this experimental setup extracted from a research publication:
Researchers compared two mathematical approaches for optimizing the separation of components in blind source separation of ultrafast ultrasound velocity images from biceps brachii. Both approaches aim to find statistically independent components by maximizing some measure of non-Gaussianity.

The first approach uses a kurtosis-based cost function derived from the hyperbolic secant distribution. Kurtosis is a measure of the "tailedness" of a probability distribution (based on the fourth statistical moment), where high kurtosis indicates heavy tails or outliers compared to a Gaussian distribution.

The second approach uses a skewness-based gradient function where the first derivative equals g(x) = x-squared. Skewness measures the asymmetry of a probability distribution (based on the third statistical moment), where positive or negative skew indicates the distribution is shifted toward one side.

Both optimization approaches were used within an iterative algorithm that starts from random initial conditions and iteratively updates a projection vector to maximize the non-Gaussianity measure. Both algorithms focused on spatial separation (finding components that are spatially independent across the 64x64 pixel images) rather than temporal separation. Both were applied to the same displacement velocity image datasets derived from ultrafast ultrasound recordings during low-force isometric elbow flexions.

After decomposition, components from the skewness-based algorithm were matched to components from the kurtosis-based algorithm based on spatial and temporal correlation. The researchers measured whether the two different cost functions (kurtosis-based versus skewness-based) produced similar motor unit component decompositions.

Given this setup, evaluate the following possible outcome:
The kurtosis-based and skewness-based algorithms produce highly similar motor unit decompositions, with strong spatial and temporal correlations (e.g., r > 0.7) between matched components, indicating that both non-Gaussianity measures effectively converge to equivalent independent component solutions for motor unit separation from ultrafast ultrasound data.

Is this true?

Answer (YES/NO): YES